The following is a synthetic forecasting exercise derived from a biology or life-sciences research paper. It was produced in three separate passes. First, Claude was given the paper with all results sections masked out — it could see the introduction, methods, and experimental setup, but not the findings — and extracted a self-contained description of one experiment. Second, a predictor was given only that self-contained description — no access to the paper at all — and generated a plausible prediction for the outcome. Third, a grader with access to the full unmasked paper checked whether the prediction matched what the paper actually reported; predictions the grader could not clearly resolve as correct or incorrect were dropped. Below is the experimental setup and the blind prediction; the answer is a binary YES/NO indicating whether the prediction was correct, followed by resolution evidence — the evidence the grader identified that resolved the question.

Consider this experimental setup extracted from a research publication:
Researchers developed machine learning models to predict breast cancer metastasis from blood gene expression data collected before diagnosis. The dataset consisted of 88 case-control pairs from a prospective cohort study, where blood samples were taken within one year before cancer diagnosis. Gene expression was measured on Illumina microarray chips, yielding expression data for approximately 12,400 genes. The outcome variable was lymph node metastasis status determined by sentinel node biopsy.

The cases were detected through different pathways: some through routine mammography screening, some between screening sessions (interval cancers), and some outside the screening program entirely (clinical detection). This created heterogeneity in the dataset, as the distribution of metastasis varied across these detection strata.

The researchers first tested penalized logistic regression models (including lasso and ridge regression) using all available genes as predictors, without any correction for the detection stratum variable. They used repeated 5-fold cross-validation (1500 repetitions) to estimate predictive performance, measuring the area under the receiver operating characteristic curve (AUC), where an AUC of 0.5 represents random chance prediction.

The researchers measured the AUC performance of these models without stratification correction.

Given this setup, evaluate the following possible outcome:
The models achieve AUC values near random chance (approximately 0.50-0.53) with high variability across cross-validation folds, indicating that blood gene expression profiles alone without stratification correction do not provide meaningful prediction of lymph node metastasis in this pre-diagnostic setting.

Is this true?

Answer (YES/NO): NO